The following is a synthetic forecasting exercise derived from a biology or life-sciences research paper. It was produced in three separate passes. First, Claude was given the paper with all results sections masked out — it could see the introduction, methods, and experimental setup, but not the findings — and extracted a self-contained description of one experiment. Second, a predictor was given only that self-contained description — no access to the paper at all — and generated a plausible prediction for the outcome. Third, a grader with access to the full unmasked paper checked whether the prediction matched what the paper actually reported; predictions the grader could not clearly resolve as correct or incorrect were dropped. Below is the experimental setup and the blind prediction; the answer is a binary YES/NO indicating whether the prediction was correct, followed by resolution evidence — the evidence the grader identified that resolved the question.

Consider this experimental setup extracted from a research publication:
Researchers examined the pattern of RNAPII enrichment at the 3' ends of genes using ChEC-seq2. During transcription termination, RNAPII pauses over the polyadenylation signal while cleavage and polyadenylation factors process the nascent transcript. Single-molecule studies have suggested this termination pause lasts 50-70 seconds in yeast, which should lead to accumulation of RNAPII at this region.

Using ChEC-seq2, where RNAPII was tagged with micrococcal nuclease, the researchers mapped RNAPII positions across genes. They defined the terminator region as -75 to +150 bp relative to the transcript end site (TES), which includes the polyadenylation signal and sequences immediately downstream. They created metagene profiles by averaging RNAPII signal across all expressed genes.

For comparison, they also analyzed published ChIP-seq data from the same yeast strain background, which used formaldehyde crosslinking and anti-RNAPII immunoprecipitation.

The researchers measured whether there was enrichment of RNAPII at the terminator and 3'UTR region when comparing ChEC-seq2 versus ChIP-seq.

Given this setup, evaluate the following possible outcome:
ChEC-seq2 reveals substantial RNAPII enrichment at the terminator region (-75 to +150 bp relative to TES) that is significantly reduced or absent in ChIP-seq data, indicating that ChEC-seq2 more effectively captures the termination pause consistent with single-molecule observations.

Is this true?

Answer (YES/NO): NO